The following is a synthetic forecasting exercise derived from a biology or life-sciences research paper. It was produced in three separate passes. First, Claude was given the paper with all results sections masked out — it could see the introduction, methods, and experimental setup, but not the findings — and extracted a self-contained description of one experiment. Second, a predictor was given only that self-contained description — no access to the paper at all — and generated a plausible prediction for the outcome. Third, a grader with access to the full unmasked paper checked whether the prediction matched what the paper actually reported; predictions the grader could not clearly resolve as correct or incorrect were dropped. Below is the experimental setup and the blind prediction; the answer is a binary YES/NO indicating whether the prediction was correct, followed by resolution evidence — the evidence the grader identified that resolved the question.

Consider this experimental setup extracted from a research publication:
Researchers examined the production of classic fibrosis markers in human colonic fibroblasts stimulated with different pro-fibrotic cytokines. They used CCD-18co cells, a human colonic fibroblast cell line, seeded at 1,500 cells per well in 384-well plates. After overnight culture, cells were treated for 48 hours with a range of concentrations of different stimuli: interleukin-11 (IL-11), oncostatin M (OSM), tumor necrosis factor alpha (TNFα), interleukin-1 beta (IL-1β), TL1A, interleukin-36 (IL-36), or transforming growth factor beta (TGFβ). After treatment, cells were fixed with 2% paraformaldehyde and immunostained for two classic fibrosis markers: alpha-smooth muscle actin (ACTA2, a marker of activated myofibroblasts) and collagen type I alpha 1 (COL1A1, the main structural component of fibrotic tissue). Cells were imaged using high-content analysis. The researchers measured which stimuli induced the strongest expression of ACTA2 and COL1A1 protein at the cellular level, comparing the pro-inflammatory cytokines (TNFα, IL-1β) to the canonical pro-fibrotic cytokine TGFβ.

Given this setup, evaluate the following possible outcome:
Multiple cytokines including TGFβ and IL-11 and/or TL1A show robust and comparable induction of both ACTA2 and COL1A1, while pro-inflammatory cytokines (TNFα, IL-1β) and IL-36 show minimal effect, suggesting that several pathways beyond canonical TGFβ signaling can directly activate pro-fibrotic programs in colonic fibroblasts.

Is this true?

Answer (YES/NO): NO